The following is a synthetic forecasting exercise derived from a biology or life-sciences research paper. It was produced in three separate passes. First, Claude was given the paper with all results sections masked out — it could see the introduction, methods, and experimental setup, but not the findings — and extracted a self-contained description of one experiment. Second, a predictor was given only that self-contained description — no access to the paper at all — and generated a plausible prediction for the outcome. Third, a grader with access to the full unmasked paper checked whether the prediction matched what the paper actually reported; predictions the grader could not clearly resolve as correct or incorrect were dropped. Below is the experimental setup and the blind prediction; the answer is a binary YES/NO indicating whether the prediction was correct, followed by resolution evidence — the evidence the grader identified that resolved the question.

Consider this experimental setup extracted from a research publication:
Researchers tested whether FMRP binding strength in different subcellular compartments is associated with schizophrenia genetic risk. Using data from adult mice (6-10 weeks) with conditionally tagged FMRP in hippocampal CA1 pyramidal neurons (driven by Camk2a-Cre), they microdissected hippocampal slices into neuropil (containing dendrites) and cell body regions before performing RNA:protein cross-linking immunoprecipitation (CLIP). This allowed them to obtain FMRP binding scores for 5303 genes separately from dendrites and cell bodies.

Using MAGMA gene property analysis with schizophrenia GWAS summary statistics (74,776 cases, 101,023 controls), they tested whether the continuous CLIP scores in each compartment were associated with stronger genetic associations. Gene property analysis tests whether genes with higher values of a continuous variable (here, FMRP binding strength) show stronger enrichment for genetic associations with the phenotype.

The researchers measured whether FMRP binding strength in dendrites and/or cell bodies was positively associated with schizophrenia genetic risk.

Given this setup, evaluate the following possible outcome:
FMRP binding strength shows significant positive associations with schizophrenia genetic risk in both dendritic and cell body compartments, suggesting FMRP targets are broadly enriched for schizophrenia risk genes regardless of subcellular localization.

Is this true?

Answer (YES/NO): NO